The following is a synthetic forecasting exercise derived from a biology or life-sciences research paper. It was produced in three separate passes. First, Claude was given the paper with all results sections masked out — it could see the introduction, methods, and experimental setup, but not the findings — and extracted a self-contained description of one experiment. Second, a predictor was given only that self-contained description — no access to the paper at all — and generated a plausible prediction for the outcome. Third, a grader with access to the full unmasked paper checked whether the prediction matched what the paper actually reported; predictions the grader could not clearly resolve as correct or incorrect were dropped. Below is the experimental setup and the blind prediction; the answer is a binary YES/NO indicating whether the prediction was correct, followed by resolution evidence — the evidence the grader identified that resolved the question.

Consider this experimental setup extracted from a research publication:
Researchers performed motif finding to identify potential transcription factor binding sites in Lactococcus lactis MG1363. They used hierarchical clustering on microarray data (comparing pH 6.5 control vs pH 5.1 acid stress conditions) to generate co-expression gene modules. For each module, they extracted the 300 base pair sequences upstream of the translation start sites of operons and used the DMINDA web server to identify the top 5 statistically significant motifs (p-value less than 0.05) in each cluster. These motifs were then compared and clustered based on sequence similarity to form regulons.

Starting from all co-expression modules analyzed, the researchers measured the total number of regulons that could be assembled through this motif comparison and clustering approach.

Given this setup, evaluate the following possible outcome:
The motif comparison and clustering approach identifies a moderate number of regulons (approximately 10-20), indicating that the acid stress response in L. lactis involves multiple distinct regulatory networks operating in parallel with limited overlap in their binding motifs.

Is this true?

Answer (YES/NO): NO